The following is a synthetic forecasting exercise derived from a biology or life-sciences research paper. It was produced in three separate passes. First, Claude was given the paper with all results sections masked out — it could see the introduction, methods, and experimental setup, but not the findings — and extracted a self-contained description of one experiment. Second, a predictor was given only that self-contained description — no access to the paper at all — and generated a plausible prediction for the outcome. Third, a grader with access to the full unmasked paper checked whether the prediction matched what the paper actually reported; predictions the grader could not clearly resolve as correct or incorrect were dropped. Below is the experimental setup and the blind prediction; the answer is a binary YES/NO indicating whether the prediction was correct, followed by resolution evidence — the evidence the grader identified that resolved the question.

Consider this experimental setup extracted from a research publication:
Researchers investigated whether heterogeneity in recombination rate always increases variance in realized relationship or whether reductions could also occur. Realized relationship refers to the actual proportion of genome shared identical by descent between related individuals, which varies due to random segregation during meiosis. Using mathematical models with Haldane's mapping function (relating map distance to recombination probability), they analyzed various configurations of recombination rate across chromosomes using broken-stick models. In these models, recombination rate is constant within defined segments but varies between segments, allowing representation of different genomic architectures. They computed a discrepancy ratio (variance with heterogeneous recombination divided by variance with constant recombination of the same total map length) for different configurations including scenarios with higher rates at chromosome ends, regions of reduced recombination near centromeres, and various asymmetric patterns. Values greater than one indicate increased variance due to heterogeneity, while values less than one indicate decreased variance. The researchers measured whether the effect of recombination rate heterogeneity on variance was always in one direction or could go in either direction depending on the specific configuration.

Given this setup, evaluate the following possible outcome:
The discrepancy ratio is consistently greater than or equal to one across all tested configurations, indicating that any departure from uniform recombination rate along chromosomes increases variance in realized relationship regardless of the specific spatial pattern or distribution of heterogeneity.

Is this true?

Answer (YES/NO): NO